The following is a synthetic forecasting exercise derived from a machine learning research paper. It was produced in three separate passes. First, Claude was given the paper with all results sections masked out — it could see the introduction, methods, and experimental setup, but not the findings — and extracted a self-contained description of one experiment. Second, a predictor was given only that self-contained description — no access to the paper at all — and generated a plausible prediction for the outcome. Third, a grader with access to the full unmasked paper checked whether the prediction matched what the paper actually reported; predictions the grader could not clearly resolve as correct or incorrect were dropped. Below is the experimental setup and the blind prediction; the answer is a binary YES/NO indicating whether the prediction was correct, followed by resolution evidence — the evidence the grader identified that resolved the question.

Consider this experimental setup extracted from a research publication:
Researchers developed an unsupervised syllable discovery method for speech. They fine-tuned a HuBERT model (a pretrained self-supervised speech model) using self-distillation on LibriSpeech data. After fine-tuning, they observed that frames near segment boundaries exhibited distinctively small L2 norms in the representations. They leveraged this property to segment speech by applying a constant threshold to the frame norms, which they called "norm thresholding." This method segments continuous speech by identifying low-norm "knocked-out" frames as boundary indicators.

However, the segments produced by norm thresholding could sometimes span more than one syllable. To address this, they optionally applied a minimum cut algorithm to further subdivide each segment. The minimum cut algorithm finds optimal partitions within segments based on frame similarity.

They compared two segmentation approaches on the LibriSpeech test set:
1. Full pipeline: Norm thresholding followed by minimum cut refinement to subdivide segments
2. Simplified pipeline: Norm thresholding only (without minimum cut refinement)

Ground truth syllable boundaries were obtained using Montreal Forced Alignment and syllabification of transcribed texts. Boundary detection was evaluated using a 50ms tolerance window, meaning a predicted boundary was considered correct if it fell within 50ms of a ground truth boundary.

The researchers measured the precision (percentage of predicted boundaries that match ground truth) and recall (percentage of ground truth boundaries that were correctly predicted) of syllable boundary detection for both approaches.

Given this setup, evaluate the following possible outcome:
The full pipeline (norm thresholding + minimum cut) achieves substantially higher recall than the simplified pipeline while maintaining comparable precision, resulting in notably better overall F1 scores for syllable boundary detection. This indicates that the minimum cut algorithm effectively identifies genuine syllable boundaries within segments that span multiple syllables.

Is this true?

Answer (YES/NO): NO